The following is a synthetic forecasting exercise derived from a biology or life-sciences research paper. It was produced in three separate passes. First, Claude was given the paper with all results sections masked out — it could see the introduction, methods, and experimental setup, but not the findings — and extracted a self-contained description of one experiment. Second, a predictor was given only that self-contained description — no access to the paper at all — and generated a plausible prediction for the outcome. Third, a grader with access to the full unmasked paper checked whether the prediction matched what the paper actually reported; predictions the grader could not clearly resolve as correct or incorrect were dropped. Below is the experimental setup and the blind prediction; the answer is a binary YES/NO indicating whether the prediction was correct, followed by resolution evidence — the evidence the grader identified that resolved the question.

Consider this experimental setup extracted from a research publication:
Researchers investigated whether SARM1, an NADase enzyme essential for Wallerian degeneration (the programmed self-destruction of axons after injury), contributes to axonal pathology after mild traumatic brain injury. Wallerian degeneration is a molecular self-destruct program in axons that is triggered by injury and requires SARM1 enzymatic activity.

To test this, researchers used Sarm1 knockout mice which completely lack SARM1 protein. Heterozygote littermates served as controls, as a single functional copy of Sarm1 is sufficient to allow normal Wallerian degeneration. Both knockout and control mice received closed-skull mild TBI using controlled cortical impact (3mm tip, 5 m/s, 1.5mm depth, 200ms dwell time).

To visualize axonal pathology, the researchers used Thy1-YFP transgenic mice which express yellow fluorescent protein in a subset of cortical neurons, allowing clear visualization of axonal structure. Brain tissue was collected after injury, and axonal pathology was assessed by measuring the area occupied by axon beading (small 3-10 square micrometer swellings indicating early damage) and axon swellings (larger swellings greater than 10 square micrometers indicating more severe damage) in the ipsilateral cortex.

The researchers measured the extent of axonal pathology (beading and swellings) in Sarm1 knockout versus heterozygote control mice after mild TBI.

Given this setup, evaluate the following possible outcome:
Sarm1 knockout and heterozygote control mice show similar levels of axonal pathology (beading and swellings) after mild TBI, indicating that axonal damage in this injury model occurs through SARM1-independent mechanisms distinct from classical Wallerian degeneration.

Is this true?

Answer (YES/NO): YES